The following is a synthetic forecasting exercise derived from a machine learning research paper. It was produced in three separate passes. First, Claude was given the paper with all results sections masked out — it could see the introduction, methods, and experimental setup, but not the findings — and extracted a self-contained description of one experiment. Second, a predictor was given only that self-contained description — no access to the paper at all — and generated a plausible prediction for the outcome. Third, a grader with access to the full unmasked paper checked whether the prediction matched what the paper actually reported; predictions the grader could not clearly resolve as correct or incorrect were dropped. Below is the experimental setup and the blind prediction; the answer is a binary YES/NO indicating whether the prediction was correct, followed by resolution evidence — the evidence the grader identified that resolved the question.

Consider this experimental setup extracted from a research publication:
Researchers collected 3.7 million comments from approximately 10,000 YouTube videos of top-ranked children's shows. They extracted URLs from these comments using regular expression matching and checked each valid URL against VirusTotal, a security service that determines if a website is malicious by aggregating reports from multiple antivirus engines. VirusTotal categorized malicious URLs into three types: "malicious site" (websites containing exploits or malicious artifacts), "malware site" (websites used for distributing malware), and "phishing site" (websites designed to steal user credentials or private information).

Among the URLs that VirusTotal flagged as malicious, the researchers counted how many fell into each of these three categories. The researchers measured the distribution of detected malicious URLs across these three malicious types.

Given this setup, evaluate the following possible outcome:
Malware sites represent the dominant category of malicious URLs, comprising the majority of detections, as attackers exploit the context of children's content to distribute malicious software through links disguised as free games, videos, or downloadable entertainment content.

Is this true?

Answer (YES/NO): NO